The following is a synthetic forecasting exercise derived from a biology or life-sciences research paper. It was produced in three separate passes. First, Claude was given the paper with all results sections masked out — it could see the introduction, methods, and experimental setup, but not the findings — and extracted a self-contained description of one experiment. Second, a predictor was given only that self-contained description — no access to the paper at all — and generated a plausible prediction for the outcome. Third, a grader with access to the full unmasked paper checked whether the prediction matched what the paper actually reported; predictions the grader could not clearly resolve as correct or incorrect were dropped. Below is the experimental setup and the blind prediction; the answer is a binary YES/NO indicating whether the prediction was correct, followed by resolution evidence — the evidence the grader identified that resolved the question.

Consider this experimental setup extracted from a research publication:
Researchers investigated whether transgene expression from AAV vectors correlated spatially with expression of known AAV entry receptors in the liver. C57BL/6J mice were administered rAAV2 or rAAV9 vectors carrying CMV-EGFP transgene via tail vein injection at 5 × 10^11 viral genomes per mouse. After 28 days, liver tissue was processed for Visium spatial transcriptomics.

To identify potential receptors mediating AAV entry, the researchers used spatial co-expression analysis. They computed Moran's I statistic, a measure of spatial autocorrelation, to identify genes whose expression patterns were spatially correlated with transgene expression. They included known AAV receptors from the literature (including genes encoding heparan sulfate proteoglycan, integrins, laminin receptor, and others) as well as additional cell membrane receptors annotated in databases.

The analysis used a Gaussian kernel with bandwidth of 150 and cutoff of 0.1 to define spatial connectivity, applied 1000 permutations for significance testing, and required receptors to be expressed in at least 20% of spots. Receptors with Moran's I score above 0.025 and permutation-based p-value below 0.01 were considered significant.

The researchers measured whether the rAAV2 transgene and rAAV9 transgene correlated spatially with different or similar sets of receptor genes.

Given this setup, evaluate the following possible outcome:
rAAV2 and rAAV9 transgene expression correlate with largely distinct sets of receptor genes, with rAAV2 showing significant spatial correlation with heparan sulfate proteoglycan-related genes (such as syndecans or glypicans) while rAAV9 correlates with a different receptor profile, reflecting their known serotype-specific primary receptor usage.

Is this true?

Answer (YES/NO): YES